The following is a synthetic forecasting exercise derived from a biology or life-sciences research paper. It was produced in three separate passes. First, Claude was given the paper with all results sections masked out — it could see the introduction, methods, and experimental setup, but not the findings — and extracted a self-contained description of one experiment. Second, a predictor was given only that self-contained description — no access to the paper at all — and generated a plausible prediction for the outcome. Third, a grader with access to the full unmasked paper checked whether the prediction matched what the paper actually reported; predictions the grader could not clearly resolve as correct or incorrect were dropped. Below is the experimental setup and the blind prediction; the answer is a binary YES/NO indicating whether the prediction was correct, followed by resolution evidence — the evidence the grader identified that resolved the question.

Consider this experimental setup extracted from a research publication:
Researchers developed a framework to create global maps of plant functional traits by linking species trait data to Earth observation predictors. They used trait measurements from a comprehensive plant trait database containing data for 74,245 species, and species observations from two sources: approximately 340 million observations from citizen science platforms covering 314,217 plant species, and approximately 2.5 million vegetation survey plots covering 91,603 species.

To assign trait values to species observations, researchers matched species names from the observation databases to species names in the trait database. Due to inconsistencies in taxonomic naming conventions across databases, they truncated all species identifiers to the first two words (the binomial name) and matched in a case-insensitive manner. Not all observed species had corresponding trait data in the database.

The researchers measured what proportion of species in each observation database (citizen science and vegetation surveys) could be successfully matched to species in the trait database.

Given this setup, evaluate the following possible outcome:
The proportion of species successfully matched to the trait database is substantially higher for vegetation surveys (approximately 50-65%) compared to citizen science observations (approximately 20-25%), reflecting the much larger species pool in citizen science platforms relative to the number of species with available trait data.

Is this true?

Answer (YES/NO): NO